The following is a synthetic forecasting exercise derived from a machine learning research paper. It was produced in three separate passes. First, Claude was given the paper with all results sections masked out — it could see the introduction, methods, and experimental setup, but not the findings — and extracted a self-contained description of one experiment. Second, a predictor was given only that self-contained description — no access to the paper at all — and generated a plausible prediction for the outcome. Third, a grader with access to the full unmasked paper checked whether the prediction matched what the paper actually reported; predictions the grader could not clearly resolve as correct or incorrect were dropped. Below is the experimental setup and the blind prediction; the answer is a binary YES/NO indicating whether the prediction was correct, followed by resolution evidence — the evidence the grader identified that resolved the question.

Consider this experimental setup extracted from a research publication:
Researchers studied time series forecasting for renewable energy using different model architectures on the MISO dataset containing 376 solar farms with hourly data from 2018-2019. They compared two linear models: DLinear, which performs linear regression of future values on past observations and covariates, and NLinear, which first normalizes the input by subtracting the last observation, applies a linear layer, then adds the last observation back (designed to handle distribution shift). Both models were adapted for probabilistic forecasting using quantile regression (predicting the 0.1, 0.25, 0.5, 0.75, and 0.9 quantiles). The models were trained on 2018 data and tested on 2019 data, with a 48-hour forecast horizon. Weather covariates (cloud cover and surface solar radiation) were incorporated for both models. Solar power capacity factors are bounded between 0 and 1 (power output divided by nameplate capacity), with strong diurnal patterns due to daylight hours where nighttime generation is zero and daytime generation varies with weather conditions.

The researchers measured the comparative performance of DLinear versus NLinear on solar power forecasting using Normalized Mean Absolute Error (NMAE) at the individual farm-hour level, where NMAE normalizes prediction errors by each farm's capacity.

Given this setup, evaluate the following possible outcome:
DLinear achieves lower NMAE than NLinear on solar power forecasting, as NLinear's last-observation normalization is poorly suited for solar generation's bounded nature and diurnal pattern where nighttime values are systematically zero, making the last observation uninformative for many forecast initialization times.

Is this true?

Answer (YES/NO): YES